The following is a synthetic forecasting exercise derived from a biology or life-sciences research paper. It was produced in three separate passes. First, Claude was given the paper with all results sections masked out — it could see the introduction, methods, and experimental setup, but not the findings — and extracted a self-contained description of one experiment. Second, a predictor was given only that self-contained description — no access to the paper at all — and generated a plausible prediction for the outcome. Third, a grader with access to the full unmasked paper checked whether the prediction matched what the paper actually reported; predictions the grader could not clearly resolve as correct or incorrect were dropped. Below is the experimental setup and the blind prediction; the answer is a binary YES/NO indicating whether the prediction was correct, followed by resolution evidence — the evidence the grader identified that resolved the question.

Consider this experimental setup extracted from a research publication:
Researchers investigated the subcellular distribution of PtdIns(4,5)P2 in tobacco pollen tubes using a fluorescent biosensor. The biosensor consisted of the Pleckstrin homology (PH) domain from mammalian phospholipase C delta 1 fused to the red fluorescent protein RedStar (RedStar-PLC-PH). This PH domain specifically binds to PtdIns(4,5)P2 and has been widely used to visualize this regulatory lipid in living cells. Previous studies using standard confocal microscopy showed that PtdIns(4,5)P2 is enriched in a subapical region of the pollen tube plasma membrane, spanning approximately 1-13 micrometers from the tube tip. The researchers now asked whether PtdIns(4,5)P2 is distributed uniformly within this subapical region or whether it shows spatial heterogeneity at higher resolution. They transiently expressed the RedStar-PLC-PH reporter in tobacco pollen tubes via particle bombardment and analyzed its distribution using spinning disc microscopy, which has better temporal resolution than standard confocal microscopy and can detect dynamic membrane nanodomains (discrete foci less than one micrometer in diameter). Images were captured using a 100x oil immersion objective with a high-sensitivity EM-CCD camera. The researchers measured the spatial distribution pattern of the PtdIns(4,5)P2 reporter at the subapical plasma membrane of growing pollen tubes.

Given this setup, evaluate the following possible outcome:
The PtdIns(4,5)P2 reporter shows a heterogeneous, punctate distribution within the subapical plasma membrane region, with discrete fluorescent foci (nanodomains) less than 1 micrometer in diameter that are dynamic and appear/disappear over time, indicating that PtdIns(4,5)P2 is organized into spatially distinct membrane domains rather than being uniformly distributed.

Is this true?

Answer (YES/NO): YES